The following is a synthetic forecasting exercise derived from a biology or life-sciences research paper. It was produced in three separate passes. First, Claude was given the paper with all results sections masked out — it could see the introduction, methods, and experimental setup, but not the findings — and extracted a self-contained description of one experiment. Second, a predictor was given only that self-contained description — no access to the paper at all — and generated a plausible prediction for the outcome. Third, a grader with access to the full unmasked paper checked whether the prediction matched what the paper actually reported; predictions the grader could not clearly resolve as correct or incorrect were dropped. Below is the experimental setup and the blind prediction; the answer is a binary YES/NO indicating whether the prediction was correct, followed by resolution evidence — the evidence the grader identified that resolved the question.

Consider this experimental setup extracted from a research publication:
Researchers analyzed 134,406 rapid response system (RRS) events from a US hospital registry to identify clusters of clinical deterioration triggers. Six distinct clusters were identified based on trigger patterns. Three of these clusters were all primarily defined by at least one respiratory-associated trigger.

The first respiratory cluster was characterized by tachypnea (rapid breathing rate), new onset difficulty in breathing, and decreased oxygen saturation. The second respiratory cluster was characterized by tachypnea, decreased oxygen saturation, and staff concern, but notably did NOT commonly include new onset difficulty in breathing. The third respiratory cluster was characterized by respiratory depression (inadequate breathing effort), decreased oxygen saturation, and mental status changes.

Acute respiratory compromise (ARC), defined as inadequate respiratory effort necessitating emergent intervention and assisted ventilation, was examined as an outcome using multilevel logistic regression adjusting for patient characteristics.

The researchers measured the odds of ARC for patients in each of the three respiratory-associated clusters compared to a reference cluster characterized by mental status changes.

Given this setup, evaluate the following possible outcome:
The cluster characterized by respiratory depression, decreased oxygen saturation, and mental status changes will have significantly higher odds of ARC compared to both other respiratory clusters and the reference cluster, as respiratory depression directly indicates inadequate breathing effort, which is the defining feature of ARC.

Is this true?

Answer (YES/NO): YES